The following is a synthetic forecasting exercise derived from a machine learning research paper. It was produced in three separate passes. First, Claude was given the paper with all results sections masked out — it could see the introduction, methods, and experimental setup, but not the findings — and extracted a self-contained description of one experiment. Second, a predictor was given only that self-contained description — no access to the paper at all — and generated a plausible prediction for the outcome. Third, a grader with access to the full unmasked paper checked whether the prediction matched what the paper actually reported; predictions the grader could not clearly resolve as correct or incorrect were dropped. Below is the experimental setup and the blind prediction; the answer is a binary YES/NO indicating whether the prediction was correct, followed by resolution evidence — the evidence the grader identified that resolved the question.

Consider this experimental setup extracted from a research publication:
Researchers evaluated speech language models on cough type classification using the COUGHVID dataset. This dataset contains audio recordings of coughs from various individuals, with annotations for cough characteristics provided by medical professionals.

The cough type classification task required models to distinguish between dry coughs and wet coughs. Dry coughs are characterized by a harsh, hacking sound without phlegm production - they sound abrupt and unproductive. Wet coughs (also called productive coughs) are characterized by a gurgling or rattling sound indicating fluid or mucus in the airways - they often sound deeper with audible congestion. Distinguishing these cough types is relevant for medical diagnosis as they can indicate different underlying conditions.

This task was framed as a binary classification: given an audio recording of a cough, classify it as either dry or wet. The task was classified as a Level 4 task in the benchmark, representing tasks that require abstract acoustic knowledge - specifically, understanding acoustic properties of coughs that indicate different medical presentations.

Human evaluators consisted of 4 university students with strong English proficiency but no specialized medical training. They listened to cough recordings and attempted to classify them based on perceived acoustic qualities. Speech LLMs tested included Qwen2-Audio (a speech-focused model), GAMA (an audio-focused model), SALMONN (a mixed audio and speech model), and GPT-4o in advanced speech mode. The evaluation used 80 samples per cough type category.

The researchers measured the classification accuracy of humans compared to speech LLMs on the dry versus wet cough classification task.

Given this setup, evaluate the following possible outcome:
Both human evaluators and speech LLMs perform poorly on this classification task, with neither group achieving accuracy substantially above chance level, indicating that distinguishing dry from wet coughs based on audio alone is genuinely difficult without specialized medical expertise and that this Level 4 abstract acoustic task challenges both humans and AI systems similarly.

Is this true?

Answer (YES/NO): YES